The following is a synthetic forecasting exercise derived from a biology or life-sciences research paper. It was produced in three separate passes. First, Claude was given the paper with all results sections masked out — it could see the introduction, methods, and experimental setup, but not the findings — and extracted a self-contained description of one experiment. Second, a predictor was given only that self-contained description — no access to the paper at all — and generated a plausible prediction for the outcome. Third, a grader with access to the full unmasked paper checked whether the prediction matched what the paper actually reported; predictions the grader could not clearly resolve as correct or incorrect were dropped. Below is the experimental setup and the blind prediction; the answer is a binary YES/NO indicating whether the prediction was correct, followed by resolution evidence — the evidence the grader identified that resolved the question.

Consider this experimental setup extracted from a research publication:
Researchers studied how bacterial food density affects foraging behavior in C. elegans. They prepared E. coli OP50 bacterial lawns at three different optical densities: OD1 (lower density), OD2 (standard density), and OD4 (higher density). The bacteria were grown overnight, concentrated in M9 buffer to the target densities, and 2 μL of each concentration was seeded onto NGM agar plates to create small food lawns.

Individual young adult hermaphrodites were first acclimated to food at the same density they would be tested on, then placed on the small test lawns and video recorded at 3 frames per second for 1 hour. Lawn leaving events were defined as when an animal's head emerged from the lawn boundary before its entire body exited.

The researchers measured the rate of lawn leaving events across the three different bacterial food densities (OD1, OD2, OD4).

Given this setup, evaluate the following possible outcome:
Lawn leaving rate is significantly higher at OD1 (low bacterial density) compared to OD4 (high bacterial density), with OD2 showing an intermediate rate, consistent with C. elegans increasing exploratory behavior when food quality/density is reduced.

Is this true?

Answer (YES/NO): YES